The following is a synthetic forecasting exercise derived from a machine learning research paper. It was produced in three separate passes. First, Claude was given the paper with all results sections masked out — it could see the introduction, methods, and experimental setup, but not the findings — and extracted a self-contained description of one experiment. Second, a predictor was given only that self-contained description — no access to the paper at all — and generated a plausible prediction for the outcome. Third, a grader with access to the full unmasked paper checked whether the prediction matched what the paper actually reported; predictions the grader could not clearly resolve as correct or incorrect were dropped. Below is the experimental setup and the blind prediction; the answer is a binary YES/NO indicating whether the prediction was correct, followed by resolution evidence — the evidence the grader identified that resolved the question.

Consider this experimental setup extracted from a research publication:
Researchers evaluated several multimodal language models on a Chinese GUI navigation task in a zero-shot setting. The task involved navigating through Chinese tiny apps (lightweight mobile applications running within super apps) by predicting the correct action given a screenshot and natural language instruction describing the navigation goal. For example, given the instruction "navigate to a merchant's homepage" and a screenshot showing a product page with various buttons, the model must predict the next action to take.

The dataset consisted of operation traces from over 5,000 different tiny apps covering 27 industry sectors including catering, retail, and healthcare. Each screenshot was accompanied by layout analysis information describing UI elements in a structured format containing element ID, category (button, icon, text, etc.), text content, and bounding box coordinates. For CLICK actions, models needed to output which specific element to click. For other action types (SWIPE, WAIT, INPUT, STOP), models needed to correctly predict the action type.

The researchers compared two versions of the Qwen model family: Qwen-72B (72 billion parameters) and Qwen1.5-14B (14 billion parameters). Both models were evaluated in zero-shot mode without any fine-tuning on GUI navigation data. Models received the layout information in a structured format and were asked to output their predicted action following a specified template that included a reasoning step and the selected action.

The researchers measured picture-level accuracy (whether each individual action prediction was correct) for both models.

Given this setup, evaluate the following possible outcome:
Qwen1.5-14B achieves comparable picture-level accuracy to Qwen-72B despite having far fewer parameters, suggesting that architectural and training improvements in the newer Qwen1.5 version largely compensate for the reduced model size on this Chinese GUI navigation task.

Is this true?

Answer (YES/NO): NO